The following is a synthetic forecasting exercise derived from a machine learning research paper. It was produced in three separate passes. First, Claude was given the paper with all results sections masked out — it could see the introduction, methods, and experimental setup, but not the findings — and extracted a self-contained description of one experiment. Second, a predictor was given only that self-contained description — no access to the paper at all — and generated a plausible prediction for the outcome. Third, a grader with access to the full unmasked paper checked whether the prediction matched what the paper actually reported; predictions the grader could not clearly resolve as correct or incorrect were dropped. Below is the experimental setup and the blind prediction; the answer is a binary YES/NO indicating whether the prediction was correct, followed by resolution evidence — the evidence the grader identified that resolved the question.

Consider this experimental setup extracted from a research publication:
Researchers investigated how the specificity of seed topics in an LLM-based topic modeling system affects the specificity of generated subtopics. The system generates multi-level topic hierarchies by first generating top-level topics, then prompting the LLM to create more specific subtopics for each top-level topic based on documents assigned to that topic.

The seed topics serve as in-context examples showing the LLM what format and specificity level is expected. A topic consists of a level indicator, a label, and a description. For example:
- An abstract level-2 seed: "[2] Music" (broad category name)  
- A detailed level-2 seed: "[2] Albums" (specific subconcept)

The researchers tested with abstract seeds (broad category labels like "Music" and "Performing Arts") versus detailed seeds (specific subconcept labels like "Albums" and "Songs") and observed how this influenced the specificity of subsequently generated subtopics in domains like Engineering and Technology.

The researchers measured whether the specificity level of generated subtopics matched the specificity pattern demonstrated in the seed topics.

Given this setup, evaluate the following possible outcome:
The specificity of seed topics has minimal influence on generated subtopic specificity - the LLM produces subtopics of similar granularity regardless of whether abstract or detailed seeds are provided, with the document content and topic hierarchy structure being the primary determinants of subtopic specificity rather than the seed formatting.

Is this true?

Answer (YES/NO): NO